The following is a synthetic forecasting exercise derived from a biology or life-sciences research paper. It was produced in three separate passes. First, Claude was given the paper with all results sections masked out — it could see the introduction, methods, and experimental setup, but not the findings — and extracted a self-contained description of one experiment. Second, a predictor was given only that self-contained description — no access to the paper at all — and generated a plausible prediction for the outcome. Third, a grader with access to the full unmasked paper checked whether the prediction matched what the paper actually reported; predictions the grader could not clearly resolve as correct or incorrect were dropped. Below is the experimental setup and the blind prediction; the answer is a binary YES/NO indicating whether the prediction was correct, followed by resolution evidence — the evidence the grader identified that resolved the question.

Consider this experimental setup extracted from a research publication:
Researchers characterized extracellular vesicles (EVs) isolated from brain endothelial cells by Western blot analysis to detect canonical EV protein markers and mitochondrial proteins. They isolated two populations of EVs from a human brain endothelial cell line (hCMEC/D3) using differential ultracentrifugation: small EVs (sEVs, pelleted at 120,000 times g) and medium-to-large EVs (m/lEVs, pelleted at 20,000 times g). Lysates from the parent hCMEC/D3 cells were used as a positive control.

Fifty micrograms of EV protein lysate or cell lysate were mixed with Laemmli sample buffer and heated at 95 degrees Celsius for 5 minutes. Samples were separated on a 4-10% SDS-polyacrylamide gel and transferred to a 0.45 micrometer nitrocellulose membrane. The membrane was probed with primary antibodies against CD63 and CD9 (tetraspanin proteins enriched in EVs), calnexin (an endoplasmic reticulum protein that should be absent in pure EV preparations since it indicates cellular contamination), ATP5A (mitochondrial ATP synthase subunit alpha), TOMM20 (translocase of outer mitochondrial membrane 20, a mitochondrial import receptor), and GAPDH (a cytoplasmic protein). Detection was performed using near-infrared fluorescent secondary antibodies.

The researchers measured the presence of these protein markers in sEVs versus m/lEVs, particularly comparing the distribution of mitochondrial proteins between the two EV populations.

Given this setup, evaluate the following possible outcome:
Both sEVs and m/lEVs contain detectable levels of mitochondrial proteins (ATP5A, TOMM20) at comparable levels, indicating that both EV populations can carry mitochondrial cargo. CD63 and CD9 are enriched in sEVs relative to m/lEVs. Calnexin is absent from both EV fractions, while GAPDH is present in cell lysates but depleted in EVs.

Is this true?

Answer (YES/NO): NO